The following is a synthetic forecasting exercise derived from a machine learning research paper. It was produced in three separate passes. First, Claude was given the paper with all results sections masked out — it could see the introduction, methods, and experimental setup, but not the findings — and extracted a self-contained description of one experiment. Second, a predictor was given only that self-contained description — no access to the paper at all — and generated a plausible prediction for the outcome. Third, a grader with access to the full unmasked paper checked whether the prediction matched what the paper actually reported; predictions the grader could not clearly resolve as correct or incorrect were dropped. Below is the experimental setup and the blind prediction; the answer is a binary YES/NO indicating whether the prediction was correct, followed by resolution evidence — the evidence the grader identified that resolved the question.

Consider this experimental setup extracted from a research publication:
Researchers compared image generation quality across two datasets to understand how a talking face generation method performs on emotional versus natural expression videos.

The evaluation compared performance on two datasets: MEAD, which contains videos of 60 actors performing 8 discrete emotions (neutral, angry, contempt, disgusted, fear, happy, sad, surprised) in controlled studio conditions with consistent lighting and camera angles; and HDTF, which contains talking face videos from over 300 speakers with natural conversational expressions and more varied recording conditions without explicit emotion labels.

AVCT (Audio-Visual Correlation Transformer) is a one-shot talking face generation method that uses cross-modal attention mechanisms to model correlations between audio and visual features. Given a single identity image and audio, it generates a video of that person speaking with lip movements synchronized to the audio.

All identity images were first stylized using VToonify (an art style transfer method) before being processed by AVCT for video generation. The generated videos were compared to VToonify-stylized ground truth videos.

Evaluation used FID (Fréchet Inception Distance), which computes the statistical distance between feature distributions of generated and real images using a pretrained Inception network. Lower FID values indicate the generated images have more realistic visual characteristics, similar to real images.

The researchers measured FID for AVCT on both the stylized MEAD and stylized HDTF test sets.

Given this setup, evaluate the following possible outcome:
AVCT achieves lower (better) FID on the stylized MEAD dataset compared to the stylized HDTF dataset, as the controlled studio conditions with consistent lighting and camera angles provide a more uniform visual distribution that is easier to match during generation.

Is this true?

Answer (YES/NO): NO